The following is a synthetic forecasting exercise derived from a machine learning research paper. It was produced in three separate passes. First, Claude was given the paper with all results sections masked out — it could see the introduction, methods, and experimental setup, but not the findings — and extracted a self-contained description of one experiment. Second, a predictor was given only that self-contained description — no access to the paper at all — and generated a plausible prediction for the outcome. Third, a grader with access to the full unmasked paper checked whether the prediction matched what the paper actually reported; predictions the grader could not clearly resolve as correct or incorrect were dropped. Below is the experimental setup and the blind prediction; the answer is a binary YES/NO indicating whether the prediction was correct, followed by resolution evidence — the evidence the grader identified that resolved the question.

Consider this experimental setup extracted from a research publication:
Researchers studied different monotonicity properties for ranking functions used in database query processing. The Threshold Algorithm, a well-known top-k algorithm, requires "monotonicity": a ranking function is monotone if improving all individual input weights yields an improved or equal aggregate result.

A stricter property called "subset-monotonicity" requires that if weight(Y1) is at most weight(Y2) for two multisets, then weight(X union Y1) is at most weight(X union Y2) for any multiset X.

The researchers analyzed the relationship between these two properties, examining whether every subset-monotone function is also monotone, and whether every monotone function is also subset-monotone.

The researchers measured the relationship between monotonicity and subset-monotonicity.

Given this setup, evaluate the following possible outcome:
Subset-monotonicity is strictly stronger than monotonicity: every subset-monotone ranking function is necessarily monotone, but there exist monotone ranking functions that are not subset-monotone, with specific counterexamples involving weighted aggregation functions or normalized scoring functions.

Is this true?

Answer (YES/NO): NO